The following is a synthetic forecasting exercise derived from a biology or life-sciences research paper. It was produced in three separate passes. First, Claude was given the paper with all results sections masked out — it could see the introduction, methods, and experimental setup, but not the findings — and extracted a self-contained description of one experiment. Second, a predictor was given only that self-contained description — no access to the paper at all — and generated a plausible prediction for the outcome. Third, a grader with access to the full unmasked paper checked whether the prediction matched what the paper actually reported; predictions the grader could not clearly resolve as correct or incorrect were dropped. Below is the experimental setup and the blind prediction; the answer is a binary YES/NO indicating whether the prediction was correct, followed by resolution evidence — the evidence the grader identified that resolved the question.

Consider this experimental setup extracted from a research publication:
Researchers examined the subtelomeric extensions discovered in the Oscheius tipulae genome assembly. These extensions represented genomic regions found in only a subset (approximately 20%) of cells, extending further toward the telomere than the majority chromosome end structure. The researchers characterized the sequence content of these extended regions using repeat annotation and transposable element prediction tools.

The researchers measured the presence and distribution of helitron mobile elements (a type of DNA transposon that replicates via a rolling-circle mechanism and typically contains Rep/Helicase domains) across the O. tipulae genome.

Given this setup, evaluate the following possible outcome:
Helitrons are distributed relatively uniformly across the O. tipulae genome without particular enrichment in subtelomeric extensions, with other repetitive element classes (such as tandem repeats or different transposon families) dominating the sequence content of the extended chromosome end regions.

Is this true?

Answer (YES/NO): NO